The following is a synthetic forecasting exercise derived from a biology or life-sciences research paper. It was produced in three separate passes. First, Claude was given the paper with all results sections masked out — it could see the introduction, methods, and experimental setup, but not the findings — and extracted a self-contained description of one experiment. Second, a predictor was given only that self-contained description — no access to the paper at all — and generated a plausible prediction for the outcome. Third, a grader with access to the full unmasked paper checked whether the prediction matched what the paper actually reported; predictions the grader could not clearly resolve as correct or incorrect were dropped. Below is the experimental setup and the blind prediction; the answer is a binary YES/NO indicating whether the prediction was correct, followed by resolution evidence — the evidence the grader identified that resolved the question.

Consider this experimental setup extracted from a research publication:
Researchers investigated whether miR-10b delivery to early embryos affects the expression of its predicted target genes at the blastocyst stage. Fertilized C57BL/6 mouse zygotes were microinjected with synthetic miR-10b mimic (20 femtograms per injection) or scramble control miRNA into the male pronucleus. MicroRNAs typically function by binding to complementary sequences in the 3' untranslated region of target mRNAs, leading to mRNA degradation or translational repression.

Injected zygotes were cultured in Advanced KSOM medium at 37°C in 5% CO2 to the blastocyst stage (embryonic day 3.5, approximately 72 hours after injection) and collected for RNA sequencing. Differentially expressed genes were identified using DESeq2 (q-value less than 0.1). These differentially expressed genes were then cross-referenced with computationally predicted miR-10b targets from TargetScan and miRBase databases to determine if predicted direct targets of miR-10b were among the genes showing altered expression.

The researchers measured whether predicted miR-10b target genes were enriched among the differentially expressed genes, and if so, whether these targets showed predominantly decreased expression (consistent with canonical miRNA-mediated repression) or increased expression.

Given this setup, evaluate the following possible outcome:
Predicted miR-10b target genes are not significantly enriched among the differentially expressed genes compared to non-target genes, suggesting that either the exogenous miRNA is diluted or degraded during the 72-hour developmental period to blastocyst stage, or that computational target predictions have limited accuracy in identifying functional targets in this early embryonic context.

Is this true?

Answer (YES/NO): NO